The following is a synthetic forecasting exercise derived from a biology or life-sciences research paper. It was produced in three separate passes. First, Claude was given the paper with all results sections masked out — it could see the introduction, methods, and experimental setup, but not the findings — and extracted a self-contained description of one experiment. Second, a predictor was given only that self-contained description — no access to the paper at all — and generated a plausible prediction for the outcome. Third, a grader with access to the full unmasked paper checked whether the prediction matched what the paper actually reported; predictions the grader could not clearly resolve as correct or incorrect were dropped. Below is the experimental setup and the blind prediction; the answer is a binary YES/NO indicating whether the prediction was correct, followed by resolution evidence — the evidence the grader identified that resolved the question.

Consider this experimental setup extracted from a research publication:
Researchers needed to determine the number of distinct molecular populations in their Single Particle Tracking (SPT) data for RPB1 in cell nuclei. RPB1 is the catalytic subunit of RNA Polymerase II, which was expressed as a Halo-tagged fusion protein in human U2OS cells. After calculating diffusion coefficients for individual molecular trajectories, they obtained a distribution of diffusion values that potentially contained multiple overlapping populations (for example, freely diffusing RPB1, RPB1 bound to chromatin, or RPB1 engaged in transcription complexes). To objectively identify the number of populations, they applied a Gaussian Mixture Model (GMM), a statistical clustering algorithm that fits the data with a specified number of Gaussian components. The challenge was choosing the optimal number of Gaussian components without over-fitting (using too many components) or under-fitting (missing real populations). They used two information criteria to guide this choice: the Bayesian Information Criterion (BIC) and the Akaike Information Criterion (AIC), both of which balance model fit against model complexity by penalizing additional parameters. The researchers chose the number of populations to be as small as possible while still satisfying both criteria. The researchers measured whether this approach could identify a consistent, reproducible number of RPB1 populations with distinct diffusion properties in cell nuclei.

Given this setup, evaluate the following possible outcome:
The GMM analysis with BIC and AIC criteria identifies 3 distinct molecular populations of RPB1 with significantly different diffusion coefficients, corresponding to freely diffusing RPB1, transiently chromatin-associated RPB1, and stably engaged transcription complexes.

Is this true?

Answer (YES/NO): NO